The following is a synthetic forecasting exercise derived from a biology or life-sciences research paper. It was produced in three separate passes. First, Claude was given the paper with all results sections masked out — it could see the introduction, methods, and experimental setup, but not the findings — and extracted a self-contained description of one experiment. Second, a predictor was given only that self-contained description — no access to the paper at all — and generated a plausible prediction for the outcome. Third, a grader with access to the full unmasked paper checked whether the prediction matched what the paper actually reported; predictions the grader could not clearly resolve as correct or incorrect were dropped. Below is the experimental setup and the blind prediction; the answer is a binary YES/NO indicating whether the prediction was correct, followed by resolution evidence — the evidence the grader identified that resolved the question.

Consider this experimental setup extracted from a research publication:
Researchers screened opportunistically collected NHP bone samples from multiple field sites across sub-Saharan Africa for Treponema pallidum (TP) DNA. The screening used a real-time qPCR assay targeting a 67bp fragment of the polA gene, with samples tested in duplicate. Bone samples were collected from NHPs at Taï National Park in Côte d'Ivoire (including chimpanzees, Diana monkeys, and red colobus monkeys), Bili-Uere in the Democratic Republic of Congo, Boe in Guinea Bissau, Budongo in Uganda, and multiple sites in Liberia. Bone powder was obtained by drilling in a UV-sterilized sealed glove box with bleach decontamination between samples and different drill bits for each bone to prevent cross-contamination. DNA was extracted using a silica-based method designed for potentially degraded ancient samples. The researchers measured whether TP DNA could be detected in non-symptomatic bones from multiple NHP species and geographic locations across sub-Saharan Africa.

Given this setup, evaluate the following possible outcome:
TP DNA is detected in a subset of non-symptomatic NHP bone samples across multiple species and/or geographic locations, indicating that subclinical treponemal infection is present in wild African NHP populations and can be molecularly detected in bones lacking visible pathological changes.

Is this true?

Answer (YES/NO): YES